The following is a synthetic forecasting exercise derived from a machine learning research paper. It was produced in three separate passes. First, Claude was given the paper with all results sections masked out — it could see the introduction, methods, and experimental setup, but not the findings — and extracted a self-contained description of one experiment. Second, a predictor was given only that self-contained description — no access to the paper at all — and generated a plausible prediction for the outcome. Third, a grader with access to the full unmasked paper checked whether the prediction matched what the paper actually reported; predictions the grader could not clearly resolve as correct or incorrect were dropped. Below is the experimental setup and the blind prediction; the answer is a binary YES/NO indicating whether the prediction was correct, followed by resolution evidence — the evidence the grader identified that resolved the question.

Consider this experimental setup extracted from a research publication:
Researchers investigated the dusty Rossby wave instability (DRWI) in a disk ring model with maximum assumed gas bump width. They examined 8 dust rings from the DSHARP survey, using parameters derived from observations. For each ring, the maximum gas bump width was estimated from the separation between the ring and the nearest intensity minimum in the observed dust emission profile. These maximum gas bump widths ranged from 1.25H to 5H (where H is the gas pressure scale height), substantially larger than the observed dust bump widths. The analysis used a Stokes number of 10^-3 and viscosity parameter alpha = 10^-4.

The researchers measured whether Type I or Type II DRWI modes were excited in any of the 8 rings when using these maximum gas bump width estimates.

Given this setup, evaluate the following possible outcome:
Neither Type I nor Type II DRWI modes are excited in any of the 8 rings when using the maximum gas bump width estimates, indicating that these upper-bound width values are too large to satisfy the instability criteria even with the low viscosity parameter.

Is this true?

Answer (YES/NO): YES